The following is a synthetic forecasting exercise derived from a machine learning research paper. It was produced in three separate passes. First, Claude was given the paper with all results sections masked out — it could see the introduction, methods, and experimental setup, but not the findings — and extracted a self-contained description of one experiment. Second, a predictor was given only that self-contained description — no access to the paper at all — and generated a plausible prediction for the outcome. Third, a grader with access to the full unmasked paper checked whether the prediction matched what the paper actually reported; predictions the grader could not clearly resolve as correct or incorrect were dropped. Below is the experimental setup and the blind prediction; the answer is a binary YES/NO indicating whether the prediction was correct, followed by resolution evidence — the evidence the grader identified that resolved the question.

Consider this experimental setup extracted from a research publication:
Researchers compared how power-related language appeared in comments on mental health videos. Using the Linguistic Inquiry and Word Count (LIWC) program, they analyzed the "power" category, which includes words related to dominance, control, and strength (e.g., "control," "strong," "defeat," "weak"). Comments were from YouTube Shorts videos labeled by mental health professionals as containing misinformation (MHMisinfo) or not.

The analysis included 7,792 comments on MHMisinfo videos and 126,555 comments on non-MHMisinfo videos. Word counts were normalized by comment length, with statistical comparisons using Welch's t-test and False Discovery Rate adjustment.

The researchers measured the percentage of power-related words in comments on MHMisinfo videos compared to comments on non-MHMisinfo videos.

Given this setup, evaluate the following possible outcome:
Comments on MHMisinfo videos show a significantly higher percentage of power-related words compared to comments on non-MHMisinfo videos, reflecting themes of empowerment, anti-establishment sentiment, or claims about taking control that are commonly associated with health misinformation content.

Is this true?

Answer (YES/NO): YES